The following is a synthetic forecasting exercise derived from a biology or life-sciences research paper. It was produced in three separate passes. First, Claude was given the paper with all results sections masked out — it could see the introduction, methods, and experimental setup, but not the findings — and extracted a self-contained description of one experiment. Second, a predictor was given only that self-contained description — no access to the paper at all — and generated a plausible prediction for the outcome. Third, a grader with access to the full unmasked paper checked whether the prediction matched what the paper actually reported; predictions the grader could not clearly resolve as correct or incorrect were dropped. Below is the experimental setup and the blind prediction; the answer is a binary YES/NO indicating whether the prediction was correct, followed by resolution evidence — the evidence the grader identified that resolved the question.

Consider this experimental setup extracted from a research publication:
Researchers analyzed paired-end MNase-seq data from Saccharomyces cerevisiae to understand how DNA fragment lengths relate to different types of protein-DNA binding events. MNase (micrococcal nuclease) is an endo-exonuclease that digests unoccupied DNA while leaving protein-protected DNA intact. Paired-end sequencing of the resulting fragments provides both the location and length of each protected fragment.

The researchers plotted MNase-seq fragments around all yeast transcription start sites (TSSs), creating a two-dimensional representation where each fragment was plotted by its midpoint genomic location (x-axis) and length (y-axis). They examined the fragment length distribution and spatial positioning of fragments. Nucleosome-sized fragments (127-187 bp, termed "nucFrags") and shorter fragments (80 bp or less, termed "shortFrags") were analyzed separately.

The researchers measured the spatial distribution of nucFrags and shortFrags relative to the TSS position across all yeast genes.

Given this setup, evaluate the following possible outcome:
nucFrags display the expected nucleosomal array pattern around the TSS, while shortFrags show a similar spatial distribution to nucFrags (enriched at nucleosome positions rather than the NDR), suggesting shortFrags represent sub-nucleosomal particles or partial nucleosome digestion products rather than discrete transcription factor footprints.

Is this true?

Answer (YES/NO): NO